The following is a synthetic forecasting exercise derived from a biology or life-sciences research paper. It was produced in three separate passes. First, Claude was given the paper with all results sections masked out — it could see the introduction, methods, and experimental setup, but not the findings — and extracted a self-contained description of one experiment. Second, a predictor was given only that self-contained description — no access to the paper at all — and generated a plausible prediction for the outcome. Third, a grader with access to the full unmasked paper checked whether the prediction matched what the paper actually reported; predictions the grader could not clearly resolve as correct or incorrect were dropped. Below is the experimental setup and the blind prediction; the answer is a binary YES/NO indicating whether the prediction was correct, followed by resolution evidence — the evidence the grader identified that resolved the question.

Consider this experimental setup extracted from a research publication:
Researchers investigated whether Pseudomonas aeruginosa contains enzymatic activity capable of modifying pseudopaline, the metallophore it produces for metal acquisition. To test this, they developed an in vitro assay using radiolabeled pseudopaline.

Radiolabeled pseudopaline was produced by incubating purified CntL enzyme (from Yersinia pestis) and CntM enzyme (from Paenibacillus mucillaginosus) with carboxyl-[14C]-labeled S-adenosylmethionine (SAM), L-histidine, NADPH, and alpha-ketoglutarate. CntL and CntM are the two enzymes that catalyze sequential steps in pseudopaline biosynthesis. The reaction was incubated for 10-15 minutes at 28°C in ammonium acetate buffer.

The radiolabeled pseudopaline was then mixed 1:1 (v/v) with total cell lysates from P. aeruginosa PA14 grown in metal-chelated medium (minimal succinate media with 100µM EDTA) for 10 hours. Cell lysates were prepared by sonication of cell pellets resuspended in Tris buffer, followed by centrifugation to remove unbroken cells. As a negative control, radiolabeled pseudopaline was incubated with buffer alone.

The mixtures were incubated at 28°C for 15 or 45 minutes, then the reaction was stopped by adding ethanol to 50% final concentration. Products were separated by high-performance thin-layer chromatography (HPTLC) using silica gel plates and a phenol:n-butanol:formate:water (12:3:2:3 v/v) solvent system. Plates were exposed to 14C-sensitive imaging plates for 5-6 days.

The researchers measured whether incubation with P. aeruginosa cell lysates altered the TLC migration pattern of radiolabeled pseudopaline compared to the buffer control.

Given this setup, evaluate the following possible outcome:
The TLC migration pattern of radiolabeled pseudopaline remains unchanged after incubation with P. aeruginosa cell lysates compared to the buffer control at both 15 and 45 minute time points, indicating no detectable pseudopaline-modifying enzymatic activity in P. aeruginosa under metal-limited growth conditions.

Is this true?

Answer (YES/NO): NO